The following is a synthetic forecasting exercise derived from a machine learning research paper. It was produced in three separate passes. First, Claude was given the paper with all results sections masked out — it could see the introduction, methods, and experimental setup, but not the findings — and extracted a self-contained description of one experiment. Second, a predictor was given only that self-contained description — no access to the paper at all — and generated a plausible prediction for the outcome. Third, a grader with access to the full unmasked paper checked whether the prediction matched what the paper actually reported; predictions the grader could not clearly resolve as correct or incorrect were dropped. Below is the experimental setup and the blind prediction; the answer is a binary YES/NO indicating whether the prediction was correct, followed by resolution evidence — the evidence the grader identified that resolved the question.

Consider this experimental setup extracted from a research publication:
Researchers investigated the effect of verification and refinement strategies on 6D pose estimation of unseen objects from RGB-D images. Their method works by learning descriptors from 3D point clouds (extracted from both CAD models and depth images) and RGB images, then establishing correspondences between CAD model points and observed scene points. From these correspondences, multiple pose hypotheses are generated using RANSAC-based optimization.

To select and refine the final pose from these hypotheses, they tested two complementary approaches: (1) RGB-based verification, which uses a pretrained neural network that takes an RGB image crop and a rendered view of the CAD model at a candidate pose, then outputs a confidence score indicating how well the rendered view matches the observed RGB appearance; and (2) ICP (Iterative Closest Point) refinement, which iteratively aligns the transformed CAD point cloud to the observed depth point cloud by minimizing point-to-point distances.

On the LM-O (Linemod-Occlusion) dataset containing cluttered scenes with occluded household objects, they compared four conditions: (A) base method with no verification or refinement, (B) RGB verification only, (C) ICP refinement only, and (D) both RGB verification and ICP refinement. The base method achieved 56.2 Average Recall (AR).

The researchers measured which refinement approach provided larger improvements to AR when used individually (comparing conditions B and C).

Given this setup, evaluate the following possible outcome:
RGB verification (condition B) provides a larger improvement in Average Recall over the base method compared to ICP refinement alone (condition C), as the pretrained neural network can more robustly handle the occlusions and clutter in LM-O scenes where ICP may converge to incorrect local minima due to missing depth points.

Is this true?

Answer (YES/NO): NO